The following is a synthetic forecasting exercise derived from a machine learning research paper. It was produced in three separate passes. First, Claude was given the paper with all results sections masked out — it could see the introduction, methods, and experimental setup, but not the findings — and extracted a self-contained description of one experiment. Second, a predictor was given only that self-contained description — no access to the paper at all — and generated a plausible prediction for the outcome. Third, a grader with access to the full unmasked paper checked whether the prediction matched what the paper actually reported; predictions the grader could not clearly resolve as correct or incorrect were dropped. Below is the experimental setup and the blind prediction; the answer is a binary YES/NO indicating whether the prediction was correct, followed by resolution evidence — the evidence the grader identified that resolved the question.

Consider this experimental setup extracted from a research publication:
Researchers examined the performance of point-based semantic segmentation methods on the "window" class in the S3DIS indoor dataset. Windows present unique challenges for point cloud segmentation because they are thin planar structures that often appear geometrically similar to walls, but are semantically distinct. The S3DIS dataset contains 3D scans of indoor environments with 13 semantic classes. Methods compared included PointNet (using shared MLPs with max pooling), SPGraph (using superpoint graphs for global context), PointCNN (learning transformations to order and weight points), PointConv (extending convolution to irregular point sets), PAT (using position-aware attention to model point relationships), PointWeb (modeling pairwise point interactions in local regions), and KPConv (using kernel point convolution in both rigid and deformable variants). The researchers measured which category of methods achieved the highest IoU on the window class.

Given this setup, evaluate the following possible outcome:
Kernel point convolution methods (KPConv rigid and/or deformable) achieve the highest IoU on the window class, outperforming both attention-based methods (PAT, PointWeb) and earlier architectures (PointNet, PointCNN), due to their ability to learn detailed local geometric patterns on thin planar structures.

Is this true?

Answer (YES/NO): NO